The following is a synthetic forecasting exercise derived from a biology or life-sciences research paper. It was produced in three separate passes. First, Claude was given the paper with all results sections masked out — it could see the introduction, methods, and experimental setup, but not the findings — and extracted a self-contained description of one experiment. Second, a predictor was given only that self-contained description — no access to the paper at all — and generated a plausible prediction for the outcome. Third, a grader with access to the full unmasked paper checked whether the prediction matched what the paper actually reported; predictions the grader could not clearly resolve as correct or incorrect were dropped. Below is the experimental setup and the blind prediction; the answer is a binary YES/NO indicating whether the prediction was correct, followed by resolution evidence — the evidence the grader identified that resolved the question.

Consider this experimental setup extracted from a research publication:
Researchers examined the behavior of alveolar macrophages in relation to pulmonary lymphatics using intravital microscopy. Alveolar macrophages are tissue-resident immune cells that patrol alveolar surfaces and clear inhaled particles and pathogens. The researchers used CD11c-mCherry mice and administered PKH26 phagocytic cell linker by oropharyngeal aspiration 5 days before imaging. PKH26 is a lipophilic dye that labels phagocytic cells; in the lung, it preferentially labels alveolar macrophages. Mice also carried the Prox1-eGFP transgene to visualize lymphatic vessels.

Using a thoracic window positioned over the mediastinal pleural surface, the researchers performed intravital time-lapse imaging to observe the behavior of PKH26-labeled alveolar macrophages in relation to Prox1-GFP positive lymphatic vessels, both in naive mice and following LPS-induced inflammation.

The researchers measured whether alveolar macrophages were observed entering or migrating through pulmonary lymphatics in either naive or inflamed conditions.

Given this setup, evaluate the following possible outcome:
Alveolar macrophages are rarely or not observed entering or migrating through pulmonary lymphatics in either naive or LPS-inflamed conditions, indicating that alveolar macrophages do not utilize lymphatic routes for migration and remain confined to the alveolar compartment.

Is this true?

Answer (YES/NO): YES